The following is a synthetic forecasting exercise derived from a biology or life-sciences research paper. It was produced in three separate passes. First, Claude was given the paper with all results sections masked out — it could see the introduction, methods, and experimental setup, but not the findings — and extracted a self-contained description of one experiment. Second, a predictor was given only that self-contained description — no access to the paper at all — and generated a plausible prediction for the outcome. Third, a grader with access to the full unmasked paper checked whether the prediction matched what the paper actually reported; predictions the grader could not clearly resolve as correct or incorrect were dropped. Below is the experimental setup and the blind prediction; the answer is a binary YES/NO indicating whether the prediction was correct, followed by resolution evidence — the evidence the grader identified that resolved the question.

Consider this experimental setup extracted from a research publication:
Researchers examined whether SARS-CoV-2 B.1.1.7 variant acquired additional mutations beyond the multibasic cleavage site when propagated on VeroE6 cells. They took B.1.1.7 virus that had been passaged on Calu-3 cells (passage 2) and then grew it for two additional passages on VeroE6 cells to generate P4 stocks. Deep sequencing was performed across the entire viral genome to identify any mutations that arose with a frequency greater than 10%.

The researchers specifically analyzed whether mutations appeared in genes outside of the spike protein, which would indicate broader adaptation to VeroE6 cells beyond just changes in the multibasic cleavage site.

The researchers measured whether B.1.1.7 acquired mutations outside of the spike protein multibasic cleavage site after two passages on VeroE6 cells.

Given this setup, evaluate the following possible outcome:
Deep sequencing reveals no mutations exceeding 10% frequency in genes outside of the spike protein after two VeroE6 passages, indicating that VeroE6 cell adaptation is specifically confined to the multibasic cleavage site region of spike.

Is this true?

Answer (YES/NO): NO